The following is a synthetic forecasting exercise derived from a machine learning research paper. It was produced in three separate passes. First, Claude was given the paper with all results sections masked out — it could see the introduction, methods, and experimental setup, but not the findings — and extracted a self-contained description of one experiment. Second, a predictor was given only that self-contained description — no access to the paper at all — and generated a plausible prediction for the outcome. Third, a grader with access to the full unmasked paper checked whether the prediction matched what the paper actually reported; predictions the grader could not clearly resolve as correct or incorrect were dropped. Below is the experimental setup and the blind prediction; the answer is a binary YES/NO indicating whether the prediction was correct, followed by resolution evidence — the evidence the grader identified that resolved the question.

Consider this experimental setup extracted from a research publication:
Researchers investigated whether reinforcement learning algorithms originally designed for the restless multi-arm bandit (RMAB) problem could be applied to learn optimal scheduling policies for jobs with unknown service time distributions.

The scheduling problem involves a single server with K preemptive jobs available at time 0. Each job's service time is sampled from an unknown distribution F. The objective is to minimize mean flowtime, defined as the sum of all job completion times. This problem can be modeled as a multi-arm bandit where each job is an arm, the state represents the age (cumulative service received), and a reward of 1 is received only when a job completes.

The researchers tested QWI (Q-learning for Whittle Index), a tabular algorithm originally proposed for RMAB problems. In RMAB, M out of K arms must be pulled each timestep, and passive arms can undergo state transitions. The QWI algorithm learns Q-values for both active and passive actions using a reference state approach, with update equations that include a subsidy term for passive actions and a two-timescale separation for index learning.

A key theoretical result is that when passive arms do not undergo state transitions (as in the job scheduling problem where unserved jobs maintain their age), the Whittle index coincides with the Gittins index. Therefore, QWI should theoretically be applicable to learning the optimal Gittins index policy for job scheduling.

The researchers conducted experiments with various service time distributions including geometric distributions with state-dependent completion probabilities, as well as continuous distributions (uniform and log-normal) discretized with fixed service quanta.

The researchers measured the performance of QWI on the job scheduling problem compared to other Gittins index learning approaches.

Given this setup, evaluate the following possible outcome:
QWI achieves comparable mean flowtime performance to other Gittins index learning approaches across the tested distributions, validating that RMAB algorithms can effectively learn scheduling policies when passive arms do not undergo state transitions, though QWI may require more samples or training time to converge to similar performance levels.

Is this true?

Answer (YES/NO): NO